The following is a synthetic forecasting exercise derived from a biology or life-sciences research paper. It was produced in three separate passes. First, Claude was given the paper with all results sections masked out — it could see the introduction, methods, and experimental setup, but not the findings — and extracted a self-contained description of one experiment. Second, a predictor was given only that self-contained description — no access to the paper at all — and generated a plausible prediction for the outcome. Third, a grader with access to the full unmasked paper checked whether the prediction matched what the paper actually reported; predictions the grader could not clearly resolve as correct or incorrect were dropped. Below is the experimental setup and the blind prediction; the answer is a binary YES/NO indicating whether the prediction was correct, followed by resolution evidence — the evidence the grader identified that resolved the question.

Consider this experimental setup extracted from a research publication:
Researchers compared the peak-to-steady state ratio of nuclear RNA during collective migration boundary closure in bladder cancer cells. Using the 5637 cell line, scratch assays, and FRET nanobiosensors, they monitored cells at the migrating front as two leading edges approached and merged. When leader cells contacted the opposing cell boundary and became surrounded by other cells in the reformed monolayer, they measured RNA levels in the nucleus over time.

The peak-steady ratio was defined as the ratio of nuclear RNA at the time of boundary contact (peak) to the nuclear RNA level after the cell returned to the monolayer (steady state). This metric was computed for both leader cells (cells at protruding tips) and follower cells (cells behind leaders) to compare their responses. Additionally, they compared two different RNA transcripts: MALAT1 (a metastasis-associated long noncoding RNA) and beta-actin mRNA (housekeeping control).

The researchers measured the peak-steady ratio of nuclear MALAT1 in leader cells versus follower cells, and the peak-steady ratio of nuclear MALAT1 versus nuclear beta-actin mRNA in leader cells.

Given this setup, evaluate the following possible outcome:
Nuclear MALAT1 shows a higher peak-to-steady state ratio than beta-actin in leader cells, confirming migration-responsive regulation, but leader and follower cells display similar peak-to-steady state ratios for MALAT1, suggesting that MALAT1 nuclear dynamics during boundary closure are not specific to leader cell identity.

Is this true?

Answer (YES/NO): NO